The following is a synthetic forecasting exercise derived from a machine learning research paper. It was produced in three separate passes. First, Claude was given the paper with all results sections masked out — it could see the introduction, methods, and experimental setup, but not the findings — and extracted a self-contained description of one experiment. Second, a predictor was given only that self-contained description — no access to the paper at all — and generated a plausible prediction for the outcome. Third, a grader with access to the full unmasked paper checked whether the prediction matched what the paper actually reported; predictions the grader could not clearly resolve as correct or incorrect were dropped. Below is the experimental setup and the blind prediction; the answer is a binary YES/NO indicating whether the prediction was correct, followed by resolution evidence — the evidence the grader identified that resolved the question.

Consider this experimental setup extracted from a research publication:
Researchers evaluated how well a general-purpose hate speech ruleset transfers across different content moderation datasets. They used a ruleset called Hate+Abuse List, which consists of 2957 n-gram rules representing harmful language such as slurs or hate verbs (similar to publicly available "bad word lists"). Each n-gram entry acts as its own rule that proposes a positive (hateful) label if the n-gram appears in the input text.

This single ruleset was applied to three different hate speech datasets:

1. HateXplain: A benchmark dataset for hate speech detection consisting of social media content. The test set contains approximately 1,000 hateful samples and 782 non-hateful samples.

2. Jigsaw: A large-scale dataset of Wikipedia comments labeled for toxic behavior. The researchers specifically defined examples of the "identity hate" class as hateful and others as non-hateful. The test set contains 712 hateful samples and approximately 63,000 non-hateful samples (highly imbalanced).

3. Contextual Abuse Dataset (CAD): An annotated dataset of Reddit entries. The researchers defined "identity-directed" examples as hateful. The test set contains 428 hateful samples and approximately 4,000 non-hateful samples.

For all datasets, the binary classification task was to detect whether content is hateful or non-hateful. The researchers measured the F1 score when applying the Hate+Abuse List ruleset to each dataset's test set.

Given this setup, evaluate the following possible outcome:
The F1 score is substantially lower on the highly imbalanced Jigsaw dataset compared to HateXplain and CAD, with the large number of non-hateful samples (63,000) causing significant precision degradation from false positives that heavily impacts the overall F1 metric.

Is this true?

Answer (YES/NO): YES